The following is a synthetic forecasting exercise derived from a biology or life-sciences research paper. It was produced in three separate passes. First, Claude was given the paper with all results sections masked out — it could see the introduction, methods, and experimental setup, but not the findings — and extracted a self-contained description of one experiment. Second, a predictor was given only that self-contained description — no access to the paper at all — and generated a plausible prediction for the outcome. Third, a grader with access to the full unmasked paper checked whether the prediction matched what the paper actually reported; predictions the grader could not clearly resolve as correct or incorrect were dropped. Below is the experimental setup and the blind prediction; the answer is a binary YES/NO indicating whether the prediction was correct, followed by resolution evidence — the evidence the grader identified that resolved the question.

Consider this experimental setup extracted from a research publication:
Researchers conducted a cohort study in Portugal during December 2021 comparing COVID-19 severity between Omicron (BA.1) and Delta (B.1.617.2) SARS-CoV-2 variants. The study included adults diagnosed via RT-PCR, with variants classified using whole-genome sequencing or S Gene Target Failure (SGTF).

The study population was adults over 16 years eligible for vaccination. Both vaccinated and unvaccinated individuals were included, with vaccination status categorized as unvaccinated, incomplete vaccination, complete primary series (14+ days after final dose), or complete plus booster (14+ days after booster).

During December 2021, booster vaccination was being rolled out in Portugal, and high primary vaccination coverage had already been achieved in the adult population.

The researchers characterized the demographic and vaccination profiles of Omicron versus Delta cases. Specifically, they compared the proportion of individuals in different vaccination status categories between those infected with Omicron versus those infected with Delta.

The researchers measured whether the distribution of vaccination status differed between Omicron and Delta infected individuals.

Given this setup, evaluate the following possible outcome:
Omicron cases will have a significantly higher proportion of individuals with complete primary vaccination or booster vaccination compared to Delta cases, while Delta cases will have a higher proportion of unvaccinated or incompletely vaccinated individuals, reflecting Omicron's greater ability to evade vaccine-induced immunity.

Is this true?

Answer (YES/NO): YES